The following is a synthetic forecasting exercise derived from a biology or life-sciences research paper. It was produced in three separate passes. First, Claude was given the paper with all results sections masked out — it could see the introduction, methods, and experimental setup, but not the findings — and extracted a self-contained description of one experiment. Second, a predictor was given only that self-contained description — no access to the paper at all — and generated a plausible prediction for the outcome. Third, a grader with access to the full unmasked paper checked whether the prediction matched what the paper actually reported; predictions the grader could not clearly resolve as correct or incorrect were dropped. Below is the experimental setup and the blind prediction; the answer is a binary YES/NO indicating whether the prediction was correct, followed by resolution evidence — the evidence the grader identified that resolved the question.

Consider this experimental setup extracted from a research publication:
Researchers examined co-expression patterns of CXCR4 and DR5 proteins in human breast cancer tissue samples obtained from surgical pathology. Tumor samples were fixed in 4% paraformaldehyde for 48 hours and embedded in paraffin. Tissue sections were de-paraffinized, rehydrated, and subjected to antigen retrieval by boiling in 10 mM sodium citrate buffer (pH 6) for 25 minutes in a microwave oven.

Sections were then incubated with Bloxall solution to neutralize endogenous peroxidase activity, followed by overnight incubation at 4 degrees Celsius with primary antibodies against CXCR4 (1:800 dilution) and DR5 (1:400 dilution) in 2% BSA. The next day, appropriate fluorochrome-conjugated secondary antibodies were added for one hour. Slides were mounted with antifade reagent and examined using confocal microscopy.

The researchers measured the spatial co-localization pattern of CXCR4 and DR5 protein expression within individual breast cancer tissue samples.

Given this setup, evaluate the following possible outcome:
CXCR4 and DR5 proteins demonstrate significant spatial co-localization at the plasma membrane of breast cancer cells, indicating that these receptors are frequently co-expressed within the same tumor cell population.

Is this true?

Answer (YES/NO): NO